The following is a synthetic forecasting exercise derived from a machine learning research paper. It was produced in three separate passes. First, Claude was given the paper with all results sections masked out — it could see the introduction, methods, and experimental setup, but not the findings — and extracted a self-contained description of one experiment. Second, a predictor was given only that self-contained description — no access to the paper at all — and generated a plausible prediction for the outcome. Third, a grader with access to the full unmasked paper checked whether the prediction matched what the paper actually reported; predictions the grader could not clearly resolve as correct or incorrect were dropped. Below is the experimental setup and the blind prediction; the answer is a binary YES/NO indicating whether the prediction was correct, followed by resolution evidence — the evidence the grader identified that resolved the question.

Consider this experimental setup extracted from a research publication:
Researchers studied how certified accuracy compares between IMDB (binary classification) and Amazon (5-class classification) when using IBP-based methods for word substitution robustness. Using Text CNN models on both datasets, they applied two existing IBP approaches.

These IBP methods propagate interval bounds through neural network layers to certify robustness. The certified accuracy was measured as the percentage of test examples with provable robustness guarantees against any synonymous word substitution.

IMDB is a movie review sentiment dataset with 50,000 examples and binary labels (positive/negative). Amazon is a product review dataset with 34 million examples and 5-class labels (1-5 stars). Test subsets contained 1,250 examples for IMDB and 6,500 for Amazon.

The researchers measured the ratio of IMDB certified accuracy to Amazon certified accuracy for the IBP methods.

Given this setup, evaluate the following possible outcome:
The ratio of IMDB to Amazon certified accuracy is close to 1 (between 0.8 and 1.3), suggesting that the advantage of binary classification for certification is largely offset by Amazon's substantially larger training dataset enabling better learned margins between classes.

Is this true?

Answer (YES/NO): NO